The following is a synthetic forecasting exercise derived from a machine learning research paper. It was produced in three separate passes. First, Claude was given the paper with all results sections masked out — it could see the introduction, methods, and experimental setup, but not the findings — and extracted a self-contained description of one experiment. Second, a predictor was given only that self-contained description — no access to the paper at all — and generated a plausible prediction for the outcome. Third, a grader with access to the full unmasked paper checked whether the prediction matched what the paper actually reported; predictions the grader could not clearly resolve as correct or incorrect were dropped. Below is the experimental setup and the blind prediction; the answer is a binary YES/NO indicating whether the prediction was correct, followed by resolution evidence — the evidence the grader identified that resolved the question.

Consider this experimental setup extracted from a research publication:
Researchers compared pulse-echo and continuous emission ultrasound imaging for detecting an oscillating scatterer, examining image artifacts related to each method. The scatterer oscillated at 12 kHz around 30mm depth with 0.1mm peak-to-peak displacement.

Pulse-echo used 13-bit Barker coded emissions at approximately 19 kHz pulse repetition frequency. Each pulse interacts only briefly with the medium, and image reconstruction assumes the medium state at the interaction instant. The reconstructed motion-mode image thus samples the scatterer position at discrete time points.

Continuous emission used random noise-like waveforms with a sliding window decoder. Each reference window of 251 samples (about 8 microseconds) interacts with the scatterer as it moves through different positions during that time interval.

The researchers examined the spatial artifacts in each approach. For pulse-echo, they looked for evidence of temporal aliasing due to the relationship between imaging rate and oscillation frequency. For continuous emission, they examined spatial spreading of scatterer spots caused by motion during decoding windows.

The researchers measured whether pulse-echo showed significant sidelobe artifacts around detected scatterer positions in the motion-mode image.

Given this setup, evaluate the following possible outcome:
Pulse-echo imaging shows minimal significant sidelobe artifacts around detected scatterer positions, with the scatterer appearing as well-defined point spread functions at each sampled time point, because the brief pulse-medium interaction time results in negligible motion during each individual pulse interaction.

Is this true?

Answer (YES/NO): YES